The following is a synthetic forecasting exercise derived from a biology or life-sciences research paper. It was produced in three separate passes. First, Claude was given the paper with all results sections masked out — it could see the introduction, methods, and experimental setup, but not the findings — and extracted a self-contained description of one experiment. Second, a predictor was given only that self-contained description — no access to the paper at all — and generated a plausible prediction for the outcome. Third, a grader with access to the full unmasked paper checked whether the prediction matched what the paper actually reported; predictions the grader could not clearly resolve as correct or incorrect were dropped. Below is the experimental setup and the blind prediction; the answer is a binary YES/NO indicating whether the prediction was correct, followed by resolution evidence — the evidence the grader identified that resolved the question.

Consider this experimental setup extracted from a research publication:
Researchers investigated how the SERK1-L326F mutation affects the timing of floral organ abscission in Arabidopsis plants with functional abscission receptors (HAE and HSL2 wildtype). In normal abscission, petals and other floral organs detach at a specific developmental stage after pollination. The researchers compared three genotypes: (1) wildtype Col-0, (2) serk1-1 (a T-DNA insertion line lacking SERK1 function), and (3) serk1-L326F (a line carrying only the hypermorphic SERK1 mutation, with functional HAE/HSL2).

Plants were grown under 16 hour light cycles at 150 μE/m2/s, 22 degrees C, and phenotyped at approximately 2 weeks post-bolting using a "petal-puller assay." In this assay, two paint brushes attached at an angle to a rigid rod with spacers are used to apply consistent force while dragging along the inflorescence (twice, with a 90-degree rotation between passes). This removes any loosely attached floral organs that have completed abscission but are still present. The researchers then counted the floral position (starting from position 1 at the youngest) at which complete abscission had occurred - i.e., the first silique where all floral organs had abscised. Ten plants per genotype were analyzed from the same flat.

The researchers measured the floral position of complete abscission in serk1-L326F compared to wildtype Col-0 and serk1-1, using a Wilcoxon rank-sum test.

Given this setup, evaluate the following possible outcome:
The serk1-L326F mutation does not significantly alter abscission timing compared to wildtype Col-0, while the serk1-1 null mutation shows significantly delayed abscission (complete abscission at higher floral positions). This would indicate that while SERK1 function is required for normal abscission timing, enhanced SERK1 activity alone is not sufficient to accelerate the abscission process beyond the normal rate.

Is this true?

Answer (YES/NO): YES